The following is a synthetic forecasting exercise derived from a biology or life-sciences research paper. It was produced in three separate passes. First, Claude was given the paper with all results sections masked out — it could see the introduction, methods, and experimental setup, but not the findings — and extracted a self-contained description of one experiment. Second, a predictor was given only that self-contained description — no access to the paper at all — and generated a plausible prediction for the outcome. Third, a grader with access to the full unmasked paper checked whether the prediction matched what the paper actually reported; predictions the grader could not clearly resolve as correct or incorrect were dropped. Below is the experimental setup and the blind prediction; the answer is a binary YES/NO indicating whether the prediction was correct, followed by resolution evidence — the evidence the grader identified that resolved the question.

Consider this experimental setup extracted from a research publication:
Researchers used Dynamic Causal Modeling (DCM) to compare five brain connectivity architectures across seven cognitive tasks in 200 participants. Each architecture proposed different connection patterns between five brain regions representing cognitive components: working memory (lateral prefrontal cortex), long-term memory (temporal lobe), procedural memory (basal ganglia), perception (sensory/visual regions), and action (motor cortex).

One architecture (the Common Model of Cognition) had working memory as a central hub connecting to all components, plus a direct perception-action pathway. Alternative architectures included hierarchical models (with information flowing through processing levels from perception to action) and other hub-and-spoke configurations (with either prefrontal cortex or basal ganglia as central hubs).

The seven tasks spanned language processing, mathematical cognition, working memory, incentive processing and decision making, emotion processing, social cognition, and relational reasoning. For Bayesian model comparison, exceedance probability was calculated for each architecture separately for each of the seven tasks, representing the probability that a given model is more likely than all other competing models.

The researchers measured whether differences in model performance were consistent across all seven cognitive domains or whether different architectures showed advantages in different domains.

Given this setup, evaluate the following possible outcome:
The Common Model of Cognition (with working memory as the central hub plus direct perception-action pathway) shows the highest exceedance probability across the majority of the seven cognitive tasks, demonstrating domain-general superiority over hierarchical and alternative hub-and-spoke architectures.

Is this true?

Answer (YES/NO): YES